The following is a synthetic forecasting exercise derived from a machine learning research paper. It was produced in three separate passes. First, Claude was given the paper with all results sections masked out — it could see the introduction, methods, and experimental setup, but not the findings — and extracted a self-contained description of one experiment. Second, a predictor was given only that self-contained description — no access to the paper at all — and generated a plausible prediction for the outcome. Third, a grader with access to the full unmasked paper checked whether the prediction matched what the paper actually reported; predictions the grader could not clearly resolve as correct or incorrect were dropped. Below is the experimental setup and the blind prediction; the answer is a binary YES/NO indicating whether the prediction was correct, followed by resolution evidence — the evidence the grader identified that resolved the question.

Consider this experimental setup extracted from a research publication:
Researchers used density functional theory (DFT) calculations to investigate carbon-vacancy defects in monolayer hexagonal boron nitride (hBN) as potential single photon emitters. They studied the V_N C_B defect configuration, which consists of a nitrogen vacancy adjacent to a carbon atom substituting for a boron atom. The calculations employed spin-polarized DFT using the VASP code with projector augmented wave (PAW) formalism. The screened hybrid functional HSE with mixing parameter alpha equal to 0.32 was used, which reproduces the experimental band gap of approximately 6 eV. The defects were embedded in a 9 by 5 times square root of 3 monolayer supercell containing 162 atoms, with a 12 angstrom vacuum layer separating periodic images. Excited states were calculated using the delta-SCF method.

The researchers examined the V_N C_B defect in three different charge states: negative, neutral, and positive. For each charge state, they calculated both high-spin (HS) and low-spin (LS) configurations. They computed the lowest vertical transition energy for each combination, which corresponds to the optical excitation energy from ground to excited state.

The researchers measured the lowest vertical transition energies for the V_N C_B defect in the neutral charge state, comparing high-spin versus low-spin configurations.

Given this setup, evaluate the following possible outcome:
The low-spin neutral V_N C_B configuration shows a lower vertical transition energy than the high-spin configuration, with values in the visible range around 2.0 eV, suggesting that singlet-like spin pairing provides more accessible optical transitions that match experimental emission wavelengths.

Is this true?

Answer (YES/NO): NO